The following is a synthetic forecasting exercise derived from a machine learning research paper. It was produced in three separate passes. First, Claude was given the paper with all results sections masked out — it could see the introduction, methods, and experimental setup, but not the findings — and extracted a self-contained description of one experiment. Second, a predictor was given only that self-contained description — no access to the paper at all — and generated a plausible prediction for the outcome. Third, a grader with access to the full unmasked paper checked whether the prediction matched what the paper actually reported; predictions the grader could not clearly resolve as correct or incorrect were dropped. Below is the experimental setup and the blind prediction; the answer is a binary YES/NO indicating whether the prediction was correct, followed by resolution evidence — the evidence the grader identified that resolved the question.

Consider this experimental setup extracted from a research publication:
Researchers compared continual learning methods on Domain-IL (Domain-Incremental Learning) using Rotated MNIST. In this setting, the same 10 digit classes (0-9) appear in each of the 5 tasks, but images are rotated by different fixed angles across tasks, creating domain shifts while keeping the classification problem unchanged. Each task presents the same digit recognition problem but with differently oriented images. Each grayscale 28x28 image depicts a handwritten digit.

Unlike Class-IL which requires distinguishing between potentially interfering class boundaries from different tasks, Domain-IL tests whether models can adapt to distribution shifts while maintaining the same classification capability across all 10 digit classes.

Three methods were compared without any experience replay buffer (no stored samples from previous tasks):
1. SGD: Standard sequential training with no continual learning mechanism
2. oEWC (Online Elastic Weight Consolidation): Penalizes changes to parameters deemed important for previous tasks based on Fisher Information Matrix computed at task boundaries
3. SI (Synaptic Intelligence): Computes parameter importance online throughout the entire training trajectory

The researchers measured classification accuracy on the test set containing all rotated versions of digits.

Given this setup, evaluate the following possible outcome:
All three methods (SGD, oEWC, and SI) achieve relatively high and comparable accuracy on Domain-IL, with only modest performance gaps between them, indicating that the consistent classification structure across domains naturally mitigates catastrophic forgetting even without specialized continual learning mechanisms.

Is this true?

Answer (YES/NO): NO